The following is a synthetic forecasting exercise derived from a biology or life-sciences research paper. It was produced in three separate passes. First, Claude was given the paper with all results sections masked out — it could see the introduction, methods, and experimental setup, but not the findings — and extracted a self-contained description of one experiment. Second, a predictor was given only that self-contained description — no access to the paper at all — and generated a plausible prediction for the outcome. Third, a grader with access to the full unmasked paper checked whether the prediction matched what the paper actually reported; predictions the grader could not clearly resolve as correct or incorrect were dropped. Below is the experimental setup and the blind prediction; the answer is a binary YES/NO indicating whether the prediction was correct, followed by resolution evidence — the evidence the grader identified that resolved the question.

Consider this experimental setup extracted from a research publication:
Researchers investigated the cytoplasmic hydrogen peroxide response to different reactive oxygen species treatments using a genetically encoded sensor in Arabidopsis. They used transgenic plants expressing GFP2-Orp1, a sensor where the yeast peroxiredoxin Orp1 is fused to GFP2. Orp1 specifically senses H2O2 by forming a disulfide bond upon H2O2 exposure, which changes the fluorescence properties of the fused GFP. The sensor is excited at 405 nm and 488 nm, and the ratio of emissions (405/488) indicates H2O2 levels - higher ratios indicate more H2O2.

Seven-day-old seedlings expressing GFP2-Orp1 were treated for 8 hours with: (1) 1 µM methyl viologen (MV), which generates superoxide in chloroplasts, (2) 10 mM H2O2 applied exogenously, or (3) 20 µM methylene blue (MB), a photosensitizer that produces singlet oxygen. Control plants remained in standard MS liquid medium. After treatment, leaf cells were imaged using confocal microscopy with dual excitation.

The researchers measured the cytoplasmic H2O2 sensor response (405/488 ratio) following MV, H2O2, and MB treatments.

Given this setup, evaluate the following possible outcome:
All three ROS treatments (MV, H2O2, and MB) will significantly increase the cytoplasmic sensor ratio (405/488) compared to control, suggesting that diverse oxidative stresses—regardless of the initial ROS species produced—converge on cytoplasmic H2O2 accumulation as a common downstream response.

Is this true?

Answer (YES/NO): NO